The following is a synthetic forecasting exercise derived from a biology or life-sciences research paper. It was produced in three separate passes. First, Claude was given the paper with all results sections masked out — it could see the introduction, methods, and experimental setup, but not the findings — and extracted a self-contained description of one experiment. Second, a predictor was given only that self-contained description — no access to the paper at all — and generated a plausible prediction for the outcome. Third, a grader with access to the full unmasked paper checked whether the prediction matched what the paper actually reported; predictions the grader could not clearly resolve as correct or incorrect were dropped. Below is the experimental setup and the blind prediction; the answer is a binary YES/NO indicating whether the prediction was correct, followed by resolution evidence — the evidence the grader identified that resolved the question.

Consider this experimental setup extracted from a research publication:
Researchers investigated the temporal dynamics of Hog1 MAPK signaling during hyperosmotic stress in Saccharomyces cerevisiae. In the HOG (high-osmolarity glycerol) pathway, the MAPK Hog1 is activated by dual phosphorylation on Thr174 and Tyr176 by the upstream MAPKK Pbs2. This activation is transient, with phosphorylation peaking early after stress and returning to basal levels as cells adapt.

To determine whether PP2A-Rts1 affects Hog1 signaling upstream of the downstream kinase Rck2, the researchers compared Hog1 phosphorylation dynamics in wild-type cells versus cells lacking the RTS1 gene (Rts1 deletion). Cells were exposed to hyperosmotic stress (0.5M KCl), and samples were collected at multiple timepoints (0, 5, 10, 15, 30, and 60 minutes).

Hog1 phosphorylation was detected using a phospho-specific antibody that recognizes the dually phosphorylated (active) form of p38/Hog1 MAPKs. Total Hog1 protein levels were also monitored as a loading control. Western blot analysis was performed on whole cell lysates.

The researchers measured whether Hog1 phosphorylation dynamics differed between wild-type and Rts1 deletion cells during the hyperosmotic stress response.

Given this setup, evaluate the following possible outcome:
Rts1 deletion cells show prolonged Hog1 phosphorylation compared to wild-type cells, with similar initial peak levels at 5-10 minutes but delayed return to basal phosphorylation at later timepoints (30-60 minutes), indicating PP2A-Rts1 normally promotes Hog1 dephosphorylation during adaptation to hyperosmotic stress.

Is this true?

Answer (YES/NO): NO